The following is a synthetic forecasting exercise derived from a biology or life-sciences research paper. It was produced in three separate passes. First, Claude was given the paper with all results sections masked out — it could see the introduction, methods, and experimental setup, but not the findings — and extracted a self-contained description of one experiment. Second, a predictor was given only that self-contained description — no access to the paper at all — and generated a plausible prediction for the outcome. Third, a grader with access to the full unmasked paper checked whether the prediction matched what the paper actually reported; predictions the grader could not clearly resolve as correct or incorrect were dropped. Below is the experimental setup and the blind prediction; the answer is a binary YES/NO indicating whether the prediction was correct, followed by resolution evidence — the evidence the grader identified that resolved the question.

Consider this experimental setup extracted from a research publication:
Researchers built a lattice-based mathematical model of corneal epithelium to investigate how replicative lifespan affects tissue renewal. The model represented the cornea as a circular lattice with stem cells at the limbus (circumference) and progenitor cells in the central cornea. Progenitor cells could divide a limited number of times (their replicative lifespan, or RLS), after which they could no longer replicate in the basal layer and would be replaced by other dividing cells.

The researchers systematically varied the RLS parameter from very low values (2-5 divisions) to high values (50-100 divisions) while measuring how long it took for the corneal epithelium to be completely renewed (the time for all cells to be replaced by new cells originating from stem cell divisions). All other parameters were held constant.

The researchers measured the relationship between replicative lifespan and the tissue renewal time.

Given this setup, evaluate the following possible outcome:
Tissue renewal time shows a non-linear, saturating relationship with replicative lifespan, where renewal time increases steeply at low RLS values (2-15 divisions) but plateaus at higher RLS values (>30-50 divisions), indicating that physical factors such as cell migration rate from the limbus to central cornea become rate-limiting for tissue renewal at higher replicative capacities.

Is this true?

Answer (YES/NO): NO